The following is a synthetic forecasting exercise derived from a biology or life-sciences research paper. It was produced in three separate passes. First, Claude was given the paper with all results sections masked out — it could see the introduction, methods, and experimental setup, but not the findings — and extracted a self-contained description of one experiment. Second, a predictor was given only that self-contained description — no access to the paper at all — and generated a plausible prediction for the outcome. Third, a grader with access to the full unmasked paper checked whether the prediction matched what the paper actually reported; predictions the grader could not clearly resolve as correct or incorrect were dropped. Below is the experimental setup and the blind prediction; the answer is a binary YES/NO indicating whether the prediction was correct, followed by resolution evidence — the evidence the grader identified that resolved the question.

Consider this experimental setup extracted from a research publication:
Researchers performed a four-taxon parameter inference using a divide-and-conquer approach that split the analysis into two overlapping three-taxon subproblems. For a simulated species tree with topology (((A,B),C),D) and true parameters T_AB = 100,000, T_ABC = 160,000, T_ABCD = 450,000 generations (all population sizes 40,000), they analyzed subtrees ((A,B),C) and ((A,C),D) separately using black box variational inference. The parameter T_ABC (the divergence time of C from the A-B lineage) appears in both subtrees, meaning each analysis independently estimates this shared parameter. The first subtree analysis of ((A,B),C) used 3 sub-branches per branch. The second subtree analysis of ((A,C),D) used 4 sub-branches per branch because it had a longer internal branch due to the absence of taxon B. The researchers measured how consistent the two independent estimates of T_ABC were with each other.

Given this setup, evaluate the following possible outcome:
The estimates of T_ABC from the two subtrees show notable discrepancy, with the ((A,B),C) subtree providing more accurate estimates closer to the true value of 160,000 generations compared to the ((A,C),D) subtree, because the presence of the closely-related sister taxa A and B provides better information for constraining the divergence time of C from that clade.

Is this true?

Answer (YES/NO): NO